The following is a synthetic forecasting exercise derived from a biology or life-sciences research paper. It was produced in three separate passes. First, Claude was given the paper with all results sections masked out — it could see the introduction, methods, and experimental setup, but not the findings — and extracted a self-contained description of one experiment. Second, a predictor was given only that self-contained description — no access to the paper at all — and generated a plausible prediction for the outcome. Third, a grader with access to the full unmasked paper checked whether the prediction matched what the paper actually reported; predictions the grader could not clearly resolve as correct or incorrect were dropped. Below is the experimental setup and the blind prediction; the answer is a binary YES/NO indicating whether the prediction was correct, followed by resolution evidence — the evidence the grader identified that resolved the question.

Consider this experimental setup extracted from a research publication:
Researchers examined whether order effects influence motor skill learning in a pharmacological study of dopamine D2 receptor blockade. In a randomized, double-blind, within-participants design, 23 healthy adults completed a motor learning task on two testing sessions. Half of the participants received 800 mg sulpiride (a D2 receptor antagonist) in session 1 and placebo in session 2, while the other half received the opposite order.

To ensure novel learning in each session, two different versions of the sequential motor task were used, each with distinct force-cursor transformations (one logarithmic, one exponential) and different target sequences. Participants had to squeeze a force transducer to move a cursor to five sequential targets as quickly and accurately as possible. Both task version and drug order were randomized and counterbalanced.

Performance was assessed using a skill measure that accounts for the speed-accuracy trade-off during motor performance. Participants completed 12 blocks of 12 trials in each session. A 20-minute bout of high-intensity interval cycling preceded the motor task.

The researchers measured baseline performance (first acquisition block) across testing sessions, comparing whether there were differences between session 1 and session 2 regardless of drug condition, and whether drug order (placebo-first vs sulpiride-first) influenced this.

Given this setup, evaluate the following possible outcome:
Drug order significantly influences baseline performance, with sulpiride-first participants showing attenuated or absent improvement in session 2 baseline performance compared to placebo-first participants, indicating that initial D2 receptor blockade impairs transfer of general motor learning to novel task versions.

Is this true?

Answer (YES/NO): NO